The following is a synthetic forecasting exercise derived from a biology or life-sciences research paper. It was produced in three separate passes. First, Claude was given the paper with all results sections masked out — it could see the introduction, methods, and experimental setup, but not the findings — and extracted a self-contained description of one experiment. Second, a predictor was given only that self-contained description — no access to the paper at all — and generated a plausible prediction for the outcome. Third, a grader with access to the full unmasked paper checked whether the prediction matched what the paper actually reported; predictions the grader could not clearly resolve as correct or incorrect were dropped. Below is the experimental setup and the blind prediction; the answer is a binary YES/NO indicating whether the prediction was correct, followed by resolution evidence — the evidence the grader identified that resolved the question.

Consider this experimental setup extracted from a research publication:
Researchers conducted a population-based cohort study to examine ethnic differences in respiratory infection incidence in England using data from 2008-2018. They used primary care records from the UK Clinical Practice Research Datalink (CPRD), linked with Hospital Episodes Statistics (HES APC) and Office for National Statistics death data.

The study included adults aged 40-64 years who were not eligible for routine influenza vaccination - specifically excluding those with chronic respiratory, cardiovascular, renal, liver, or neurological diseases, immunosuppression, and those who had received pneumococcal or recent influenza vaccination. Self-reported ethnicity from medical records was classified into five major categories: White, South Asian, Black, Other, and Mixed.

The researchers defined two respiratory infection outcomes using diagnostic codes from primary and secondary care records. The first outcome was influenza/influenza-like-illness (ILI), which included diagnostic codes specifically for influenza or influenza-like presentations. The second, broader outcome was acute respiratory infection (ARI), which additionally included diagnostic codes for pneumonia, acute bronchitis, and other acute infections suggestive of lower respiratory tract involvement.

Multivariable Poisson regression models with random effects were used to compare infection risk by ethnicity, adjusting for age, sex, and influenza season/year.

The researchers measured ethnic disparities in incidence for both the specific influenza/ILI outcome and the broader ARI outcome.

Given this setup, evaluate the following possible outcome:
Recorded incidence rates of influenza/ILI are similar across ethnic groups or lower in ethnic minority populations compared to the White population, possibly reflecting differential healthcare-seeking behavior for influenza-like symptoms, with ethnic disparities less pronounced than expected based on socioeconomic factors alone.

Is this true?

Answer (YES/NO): NO